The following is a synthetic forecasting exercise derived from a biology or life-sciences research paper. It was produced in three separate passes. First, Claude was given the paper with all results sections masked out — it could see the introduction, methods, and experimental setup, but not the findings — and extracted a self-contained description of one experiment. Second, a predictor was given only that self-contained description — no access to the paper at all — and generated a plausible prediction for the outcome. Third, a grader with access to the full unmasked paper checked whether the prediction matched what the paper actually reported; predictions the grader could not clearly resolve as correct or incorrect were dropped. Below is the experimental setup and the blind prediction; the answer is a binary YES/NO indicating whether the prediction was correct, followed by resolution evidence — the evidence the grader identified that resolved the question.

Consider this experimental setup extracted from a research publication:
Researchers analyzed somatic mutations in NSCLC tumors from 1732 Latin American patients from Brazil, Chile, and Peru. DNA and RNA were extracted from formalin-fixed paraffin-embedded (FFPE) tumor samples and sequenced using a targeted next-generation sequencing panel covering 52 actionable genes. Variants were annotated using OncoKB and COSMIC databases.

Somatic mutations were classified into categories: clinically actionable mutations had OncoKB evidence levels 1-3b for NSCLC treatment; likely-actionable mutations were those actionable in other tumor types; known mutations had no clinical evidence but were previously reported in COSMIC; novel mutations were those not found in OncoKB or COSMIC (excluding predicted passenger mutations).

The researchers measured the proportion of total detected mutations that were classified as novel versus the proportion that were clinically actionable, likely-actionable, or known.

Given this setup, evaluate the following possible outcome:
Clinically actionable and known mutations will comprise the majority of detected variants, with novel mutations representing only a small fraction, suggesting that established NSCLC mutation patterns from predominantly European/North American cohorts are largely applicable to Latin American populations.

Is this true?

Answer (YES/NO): NO